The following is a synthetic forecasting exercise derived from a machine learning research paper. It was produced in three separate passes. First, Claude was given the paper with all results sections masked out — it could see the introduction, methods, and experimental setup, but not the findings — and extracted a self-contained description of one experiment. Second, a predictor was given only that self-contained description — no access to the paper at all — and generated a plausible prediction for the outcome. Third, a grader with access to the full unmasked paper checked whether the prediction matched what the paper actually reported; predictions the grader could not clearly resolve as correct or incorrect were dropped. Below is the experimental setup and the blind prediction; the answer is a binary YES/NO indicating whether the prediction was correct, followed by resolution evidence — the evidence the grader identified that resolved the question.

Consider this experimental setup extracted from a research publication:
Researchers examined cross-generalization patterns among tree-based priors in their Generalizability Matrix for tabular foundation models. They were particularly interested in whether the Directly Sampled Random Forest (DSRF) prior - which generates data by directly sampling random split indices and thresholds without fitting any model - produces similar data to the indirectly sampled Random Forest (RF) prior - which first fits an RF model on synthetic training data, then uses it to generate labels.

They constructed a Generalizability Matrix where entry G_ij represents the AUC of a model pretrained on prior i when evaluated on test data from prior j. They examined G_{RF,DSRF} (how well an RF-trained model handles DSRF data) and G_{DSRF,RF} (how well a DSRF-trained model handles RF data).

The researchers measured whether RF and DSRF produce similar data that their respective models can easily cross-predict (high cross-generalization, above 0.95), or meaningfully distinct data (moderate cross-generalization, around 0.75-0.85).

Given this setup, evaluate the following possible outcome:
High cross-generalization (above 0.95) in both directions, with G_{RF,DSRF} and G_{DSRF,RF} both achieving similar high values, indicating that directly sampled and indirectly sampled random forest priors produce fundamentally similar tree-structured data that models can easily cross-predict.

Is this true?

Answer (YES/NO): NO